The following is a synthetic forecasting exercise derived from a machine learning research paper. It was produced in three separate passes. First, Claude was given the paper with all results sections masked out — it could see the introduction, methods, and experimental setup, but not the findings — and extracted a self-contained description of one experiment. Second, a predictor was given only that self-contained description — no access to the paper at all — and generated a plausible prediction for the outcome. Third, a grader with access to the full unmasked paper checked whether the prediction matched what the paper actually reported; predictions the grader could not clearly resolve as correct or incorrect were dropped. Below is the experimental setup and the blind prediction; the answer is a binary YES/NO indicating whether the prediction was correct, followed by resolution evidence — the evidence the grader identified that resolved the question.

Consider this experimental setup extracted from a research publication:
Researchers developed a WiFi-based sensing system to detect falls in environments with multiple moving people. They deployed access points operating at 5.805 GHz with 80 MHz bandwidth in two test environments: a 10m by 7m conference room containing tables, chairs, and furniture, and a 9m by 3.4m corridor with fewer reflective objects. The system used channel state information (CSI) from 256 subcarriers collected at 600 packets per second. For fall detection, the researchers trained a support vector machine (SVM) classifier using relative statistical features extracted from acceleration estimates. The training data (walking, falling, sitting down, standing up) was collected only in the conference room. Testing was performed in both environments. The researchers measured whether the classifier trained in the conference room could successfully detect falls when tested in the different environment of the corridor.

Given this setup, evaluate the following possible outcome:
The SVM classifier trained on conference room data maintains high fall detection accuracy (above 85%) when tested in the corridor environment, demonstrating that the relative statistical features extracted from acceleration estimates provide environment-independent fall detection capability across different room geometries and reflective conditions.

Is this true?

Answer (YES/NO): YES